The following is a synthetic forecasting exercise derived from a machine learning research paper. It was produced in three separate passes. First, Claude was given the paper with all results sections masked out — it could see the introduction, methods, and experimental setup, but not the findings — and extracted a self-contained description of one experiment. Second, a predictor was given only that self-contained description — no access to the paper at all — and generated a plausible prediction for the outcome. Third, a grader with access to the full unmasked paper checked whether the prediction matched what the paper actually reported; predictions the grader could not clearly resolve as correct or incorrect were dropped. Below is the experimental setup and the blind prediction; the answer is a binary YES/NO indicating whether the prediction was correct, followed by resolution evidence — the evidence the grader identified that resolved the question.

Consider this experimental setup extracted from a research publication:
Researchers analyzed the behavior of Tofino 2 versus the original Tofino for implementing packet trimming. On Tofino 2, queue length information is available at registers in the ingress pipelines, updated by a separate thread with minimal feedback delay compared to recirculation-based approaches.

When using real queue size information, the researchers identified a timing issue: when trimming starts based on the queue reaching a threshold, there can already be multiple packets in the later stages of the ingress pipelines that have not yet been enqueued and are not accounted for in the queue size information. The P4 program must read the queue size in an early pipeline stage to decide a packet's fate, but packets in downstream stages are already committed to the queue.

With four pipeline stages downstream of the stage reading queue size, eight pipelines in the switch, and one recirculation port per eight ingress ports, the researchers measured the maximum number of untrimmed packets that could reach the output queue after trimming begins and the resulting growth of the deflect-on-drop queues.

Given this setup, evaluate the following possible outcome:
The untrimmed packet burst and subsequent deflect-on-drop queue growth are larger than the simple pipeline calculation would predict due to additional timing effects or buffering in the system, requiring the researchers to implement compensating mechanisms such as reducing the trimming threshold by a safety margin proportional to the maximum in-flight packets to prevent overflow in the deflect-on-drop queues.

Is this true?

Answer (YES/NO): NO